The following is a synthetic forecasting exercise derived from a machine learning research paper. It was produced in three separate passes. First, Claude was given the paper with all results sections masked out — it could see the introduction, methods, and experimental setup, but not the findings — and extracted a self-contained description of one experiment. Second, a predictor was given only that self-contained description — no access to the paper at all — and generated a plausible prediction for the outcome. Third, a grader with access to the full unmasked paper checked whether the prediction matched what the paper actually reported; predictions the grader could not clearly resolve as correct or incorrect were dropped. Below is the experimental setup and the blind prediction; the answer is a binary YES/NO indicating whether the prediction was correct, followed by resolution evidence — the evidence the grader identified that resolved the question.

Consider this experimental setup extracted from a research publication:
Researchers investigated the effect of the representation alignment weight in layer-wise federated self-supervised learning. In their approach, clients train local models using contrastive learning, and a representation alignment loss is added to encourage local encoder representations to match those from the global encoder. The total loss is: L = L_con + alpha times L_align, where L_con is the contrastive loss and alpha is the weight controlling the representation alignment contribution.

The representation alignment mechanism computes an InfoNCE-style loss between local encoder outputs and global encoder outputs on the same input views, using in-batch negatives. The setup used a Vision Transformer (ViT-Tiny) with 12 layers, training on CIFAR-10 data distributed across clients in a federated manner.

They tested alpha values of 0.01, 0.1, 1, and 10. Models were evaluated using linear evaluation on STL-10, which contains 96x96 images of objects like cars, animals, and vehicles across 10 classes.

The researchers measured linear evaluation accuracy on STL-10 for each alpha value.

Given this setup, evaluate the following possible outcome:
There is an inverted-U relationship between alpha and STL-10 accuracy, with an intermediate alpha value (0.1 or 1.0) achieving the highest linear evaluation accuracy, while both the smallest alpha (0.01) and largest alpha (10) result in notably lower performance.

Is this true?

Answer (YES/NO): NO